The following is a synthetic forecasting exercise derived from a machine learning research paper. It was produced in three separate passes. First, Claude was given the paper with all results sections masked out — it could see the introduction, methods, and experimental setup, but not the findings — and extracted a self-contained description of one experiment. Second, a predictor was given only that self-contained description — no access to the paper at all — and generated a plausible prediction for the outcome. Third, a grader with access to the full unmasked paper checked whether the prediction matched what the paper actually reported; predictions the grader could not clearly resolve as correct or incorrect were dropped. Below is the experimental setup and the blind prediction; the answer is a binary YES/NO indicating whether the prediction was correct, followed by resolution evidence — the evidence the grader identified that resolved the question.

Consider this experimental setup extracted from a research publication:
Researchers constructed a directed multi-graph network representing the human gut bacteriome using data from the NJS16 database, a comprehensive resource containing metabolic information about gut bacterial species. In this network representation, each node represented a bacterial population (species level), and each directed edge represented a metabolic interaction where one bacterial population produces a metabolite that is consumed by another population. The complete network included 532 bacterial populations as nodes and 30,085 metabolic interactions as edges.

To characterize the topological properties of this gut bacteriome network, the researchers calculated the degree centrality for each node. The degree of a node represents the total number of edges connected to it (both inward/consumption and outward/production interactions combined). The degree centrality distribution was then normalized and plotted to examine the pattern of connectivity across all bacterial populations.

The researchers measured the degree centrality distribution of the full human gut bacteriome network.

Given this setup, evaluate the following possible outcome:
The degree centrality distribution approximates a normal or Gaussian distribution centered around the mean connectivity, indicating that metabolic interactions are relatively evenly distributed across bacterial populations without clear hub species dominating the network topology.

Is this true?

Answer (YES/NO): NO